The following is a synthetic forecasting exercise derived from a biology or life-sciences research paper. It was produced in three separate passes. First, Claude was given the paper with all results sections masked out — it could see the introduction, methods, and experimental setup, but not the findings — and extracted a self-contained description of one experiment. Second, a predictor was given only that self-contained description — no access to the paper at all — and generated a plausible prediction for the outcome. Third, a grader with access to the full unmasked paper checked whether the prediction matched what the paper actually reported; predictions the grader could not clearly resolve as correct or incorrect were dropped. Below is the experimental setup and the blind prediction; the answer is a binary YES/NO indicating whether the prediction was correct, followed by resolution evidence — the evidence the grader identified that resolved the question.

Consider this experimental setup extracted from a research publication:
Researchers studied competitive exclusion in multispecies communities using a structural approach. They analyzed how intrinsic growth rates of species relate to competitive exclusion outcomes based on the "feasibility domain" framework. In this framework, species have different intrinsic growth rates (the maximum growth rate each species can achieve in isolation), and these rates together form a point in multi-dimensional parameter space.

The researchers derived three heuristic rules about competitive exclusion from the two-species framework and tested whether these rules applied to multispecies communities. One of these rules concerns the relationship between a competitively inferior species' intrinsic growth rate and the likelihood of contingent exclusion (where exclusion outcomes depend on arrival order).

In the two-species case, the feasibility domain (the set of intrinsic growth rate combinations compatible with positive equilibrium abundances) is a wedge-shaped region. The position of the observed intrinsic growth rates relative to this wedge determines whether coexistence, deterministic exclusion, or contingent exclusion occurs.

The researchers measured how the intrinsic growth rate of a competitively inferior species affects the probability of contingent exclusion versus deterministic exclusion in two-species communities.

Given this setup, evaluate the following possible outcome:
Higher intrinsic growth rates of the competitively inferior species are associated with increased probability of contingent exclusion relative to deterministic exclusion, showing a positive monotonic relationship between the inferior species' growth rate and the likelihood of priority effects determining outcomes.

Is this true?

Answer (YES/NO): YES